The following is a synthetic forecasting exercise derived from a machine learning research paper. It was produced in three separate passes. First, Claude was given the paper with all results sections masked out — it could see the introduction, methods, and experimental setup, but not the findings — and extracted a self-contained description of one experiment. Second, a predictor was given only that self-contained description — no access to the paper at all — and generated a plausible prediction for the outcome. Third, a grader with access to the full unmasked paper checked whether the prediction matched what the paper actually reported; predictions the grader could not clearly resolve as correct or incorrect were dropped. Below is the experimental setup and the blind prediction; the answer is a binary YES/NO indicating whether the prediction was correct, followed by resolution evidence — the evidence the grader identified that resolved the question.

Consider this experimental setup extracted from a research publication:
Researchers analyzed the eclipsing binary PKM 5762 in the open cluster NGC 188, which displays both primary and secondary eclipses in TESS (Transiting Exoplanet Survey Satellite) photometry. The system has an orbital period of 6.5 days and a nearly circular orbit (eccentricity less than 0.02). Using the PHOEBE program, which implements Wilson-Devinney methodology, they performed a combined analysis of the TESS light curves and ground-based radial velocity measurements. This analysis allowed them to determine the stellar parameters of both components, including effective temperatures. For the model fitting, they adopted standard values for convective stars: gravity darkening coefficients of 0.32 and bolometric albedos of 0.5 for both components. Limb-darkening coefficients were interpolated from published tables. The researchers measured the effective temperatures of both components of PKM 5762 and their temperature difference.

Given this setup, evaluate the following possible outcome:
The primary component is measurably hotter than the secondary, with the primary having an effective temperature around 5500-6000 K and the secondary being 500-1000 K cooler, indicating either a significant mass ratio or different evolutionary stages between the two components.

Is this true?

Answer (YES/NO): NO